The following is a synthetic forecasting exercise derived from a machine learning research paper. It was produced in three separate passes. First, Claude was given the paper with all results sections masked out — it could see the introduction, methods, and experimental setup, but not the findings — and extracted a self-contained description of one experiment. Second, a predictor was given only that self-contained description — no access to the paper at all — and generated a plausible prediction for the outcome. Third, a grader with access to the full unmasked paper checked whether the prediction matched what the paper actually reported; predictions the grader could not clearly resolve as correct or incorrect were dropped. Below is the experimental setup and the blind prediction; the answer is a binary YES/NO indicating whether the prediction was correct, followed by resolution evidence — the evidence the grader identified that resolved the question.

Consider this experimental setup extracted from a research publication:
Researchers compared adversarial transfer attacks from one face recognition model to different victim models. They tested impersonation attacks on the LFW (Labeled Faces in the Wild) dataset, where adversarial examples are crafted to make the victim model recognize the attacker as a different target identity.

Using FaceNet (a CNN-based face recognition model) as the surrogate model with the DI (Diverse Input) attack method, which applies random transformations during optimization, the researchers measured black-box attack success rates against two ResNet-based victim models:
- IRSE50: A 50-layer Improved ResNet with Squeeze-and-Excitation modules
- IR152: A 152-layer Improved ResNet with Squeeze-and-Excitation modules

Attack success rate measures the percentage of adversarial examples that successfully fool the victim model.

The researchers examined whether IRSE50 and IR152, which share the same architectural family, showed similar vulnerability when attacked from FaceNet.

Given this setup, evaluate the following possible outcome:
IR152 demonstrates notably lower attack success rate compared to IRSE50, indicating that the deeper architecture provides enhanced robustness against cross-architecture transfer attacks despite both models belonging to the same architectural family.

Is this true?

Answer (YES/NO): YES